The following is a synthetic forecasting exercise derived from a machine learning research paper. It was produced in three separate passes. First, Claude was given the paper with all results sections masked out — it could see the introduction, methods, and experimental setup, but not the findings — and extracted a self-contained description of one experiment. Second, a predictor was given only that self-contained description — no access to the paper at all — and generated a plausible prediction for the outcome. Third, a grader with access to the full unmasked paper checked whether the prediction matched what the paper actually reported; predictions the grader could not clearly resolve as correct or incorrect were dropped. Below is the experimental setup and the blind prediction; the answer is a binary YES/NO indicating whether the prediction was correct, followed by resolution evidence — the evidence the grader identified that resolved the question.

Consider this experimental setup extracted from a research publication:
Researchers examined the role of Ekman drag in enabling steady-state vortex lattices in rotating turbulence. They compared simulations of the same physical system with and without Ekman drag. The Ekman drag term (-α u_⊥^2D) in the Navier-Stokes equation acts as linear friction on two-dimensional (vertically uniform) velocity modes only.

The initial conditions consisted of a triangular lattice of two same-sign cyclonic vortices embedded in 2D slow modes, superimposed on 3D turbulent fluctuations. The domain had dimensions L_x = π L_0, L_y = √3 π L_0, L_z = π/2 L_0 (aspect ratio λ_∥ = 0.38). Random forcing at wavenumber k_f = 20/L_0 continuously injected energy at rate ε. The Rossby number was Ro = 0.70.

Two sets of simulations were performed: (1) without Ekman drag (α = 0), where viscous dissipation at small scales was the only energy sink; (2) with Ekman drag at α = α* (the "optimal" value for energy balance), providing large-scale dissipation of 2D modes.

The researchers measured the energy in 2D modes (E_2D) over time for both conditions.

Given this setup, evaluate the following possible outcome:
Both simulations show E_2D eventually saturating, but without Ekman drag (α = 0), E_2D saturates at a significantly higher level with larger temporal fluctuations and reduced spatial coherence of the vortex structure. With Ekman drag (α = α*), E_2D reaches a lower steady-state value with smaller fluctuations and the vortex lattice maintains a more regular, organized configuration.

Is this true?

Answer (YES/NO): NO